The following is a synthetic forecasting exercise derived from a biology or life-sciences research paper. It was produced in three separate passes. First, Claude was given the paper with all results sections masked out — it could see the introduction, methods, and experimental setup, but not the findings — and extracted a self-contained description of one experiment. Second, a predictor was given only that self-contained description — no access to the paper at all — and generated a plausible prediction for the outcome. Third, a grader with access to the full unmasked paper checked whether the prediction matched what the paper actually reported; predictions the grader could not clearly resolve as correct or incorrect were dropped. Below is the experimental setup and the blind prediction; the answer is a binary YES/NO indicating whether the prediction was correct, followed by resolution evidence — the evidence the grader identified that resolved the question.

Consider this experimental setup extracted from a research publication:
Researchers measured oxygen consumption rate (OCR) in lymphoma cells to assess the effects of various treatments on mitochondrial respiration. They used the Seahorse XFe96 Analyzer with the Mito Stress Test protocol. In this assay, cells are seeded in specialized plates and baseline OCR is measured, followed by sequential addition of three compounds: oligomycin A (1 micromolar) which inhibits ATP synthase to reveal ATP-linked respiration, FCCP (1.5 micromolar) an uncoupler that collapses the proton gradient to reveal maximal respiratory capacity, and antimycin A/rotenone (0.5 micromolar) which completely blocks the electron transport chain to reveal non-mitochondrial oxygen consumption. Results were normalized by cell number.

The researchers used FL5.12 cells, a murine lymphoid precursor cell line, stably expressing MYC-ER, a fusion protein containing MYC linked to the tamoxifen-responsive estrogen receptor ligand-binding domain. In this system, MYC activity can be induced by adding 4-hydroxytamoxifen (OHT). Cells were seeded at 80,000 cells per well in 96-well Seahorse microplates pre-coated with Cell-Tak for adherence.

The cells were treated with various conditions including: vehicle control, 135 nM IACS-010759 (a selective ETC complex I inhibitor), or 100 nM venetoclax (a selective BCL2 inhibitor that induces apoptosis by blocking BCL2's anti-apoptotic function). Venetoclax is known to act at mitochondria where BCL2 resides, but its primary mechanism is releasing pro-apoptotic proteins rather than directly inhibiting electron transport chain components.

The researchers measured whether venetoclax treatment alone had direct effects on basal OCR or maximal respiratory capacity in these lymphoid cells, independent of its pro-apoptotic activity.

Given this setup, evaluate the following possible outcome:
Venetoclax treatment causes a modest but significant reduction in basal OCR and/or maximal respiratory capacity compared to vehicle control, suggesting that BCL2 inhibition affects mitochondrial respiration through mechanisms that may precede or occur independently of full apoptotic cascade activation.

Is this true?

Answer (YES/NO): NO